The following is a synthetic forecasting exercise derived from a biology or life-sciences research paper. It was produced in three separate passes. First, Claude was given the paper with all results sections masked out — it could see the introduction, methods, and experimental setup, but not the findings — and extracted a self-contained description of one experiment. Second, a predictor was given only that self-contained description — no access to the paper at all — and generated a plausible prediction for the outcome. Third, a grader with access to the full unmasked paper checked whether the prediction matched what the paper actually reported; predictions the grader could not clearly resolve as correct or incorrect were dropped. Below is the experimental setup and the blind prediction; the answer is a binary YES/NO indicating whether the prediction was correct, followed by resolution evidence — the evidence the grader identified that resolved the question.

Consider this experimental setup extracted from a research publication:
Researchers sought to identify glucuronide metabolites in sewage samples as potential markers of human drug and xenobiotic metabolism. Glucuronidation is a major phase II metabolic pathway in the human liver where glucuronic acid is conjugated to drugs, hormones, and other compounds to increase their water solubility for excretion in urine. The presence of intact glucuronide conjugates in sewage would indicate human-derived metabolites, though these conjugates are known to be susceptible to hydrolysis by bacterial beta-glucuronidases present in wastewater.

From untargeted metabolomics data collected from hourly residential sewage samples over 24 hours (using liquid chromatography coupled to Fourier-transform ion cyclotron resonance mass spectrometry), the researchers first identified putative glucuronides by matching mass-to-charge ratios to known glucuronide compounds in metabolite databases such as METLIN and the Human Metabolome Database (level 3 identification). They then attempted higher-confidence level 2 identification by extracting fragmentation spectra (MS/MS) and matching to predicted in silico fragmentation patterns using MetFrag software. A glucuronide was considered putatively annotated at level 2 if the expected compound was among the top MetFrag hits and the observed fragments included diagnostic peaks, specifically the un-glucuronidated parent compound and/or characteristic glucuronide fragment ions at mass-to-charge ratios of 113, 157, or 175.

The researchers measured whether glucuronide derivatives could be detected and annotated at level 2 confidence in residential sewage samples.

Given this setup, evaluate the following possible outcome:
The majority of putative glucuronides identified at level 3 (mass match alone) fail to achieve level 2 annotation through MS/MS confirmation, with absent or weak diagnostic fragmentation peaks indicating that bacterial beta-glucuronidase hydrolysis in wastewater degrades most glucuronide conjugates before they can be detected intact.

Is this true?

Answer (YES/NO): NO